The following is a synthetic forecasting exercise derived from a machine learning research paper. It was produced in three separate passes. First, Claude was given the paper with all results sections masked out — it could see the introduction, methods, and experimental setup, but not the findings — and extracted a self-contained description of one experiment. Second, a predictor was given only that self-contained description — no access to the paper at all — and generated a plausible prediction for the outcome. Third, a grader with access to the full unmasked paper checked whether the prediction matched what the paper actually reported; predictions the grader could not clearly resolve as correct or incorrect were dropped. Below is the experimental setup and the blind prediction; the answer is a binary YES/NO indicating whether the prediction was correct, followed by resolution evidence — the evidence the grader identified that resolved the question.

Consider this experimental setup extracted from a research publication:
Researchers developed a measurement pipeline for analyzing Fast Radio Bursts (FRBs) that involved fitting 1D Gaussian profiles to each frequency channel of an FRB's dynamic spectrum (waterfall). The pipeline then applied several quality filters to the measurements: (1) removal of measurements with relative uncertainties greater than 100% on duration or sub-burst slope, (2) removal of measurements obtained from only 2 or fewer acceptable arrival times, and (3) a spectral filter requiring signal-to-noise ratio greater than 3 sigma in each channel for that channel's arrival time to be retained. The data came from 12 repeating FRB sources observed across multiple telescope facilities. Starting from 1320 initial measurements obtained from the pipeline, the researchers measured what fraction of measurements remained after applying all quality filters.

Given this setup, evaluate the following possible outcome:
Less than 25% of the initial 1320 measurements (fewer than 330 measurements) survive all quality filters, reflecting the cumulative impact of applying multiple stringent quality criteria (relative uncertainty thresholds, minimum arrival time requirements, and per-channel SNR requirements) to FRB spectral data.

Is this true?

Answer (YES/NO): NO